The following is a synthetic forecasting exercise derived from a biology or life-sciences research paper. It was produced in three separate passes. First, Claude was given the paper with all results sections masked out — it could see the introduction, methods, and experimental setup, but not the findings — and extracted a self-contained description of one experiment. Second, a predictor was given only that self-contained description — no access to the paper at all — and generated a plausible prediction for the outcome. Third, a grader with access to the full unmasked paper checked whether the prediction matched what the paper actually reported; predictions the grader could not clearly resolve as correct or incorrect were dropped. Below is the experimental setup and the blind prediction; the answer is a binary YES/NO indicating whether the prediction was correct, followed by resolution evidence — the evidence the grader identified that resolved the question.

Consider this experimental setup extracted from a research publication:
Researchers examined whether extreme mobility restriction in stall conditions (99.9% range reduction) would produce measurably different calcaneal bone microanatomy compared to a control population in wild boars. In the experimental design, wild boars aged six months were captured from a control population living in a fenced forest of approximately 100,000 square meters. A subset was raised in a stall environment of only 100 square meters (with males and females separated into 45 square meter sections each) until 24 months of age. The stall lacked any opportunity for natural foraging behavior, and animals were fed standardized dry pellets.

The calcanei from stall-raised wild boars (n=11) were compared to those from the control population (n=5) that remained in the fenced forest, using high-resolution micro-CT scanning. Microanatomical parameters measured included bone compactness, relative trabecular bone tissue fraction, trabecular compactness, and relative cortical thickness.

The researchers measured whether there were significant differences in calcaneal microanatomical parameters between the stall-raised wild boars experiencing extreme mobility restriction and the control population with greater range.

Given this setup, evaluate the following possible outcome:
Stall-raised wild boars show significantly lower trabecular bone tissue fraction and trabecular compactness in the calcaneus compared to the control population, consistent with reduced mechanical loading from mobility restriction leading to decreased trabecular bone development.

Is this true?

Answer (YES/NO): NO